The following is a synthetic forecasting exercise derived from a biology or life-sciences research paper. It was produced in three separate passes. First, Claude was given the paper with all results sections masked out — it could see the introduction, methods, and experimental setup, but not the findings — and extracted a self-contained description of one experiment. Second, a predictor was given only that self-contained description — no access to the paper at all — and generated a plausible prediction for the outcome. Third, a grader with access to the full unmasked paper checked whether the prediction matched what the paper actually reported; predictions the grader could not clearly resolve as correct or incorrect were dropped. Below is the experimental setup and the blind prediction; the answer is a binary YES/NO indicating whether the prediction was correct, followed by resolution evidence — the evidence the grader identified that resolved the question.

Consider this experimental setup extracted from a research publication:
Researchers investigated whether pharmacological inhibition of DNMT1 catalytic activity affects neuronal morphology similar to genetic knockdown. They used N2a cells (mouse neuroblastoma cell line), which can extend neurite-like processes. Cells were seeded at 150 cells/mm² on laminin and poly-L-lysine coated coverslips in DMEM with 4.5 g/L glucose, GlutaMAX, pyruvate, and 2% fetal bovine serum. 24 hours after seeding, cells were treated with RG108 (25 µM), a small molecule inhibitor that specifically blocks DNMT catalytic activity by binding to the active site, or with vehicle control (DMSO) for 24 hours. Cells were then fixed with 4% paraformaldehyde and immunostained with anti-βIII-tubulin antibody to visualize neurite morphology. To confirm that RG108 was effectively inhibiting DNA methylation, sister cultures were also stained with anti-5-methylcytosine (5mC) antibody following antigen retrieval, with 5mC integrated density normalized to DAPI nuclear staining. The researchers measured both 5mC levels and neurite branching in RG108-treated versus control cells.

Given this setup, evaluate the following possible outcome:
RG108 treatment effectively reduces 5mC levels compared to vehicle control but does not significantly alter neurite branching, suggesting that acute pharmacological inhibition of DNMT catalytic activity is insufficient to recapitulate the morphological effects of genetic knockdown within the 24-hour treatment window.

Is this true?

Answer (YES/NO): YES